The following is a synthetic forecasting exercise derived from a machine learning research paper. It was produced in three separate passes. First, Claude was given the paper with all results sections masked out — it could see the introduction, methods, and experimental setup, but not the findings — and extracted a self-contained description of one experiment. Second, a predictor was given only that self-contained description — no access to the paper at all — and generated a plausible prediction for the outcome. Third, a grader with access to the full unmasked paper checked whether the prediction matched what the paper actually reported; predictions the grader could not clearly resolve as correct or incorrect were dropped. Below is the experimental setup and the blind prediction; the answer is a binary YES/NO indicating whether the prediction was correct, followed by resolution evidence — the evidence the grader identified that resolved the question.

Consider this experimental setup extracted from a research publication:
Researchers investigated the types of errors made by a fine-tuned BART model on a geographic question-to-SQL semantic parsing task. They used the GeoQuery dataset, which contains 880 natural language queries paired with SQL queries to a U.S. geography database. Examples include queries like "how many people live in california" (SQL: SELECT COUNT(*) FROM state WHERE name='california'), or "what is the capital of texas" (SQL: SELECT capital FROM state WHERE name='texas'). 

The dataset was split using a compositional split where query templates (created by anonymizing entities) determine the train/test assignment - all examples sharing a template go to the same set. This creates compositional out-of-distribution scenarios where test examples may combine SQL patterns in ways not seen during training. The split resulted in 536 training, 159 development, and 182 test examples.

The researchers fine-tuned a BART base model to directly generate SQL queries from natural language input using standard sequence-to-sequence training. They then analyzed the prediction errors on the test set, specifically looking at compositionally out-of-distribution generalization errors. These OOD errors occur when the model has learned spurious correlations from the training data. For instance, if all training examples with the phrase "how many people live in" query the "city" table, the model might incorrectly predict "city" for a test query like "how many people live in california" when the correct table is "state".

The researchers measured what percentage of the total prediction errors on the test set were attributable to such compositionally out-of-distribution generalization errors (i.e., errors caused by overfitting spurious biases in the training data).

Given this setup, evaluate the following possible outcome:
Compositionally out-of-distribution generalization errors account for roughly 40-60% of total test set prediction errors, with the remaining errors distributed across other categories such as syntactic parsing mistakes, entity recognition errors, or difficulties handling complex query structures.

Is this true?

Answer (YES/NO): NO